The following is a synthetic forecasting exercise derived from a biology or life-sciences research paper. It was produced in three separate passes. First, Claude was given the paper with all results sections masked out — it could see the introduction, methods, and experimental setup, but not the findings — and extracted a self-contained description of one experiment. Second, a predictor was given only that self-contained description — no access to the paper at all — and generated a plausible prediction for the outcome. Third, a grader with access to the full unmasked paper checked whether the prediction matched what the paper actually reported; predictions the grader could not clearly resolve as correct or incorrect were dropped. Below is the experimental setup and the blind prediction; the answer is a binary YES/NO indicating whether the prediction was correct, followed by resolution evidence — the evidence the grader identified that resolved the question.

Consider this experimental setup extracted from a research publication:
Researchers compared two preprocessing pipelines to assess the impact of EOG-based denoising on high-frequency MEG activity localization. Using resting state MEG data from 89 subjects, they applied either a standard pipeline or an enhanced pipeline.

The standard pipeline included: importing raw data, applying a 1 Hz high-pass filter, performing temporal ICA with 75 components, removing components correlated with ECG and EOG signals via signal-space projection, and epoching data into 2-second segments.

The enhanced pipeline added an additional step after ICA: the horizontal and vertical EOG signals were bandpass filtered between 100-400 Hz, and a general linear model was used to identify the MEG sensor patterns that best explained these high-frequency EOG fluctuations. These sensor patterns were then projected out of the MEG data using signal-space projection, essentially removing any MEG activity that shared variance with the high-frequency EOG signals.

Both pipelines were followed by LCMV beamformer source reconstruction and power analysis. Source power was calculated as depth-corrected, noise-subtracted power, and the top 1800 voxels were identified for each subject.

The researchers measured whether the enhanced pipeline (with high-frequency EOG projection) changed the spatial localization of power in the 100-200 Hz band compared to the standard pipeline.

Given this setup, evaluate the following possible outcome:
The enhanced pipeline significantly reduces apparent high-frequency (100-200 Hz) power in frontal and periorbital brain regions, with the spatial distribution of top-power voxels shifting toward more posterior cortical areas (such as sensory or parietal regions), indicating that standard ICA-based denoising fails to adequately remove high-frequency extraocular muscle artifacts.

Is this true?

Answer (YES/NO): NO